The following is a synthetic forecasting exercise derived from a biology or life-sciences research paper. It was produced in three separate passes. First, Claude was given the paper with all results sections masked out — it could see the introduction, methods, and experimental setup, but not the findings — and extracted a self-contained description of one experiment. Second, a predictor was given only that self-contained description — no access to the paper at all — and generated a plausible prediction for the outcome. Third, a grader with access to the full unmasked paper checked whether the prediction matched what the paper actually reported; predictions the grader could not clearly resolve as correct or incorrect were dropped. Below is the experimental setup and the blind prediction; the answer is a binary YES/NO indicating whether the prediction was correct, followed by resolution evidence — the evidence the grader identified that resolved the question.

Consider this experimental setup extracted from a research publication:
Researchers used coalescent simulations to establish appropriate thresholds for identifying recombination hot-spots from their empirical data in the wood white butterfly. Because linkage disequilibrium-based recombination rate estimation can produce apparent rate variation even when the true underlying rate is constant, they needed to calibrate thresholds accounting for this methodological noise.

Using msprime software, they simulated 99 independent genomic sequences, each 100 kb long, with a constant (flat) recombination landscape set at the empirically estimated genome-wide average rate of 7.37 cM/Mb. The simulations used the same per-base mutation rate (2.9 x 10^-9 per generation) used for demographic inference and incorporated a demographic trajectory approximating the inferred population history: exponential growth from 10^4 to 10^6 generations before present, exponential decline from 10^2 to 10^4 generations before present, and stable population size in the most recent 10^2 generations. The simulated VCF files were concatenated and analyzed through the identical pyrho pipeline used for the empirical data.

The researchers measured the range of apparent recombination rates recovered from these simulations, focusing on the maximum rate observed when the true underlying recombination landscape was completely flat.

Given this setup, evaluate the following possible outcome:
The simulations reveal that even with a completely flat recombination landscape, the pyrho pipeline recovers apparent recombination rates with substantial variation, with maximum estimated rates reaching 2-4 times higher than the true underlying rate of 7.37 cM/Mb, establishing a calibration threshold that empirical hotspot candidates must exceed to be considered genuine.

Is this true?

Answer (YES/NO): YES